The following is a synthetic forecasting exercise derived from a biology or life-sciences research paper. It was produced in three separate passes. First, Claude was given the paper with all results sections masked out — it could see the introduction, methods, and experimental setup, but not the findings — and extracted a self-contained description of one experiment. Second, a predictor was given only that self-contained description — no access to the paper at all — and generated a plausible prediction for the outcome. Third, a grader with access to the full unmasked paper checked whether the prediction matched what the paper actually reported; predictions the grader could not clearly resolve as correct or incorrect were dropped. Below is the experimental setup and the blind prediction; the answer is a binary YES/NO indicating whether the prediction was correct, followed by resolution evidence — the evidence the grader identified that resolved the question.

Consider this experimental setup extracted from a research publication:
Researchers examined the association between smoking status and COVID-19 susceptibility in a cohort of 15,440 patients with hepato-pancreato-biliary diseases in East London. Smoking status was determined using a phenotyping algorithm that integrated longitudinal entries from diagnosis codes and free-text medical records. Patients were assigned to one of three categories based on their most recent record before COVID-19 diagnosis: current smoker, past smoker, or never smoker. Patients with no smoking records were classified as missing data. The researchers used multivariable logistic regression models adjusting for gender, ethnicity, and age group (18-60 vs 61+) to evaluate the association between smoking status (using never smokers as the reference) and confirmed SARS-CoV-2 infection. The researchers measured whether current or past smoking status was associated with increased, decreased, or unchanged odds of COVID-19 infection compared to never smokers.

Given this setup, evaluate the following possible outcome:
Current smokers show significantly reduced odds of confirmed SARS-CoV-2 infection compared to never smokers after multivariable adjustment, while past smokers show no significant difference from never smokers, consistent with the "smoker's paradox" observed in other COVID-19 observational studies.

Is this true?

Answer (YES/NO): NO